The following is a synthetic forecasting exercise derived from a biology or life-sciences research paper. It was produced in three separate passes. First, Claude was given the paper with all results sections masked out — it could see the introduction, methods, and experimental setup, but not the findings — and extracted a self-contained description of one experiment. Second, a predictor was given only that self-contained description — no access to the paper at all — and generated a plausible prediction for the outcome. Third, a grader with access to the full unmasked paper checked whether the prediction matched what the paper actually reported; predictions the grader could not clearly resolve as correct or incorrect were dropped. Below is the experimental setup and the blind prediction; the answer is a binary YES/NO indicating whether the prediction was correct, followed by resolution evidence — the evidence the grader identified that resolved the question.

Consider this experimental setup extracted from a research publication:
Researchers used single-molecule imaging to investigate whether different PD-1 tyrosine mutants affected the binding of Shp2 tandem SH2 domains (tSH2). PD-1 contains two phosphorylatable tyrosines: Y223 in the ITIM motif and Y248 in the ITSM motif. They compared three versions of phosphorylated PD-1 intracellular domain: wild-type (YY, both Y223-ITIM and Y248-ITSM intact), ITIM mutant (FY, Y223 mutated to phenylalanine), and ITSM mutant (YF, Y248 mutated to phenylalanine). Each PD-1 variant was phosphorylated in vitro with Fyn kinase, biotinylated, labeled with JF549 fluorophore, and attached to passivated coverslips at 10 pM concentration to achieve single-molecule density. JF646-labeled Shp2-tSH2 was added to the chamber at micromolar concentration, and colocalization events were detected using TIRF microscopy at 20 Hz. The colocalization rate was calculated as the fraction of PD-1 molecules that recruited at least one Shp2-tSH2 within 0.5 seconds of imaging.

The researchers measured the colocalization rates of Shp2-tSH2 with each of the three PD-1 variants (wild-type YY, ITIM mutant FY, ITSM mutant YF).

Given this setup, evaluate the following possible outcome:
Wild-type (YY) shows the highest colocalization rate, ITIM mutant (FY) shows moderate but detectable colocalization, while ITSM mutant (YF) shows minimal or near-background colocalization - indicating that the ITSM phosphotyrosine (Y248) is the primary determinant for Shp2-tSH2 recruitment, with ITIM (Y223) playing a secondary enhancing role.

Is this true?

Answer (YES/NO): NO